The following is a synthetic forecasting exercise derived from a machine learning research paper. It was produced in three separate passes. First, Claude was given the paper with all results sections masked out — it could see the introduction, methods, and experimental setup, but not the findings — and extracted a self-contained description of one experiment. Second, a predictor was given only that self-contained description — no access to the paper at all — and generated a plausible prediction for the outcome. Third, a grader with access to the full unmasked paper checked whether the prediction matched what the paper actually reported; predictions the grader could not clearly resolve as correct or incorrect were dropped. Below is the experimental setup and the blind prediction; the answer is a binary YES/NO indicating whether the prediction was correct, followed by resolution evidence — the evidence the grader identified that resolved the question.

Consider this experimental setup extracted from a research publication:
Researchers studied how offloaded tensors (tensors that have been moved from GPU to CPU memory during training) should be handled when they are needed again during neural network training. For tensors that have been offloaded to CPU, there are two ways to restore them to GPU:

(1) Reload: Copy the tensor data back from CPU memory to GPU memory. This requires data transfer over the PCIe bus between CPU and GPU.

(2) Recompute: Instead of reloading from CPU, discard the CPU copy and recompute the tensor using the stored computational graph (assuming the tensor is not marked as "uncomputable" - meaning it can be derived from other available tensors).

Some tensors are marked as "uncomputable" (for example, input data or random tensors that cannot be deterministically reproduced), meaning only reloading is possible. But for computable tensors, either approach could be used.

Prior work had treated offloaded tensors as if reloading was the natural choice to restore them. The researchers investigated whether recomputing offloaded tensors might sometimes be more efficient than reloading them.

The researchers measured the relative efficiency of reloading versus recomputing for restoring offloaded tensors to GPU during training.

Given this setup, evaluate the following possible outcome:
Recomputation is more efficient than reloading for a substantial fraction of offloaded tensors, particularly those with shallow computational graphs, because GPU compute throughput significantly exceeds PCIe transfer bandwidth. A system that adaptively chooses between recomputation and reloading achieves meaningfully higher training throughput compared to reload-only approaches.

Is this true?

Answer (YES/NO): NO